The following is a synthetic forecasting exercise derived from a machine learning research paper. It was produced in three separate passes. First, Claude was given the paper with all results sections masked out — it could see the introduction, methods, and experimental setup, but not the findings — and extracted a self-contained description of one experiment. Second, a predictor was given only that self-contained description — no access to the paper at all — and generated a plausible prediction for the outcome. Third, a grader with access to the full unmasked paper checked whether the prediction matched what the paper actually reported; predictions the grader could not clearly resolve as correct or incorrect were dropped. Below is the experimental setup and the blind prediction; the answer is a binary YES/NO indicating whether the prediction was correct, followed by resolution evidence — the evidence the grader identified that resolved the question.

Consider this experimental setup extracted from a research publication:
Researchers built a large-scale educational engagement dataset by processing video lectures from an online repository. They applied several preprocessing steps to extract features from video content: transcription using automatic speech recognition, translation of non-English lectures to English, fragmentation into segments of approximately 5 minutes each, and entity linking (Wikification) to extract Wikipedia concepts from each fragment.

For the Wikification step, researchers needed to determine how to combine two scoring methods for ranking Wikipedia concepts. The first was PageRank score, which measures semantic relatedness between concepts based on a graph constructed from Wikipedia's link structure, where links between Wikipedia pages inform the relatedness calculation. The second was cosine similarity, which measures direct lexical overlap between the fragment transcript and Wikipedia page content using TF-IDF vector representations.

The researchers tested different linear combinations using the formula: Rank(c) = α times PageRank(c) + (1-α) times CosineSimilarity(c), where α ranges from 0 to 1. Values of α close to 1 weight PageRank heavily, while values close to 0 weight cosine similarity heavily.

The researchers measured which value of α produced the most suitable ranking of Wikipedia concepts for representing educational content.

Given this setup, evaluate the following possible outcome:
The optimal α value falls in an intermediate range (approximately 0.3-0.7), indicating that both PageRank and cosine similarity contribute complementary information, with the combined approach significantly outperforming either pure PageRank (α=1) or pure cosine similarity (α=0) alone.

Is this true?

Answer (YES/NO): NO